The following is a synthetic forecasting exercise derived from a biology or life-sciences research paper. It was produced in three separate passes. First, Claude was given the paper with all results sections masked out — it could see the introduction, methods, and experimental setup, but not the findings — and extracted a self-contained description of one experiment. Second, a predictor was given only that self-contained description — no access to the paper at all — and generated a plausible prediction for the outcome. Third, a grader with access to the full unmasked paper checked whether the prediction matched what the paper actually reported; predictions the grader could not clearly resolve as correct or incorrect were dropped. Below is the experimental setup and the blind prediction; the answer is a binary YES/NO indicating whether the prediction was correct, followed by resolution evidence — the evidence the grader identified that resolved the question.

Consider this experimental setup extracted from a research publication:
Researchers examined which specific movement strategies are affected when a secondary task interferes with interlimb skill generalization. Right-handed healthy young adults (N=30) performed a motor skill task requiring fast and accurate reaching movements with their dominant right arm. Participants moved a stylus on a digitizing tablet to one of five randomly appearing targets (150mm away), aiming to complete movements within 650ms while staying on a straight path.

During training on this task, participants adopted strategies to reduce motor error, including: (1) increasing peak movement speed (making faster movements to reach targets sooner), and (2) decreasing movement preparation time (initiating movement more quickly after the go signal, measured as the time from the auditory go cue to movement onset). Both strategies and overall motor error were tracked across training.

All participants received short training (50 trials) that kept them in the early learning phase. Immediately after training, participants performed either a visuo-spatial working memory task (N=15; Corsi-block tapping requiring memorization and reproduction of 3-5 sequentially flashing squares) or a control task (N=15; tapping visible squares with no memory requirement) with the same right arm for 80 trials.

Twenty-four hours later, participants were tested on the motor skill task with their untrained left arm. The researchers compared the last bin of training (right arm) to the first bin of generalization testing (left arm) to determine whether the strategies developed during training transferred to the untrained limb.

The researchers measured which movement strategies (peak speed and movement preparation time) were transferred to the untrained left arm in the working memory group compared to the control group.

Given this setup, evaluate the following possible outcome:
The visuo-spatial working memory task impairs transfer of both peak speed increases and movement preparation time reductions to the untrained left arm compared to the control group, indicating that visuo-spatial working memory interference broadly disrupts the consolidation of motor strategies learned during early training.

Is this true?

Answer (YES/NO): NO